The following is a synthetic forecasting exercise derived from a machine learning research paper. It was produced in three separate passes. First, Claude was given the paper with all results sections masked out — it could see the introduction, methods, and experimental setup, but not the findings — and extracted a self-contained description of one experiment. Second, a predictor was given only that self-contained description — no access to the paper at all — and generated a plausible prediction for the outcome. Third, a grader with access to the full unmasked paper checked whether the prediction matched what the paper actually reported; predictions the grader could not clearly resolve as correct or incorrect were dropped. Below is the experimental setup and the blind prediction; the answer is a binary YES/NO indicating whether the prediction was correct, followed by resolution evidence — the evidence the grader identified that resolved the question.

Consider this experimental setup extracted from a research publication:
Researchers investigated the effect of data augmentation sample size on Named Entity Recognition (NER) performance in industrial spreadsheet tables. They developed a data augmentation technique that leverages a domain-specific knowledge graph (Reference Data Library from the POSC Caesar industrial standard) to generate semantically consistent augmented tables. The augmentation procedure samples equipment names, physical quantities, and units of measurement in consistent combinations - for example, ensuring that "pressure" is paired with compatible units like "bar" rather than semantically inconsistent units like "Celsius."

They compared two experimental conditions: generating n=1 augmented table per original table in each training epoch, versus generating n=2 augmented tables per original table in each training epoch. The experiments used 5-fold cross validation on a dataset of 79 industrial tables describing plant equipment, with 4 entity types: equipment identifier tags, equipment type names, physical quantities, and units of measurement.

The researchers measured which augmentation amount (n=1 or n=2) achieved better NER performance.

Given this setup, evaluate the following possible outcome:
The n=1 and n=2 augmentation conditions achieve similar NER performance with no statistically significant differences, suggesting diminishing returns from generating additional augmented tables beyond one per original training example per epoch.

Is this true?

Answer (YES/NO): NO